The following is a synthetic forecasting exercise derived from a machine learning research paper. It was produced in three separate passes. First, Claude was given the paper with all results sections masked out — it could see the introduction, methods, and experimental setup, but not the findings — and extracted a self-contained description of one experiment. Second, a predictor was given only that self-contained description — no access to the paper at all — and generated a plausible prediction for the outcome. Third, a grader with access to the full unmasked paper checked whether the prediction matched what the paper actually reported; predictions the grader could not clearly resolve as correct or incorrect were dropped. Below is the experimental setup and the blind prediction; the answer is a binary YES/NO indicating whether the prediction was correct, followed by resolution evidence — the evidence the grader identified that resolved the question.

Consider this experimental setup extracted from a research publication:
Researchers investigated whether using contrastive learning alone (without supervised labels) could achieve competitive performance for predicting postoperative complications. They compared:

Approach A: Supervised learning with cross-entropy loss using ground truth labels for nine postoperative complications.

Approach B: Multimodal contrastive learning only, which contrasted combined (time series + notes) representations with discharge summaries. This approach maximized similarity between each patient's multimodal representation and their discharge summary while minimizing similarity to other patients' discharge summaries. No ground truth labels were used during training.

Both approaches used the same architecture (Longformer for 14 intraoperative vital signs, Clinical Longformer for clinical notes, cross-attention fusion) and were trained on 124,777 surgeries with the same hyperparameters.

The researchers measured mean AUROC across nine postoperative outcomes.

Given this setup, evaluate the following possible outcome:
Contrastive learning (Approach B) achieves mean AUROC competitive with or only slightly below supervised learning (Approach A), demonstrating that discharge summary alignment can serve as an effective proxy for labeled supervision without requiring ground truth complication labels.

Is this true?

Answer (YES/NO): NO